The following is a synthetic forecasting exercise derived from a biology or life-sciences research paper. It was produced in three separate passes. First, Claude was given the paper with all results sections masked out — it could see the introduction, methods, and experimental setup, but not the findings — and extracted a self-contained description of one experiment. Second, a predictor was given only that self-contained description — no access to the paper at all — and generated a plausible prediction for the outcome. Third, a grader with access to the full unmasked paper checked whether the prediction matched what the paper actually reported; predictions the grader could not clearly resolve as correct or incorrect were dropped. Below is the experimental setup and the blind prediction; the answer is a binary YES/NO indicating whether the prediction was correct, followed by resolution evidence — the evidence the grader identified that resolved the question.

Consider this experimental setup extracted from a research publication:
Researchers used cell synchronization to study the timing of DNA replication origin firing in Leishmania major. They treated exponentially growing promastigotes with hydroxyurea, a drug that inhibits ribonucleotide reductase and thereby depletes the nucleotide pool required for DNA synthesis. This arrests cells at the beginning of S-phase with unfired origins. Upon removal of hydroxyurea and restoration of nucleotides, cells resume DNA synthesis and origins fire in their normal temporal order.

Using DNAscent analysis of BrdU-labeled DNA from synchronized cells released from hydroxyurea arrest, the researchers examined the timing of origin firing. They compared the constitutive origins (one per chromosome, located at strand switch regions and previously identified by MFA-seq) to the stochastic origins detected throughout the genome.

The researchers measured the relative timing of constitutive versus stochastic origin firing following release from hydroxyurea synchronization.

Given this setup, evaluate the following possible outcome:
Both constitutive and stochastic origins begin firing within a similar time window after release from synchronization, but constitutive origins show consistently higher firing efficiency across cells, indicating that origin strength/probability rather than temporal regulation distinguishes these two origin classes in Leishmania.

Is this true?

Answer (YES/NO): NO